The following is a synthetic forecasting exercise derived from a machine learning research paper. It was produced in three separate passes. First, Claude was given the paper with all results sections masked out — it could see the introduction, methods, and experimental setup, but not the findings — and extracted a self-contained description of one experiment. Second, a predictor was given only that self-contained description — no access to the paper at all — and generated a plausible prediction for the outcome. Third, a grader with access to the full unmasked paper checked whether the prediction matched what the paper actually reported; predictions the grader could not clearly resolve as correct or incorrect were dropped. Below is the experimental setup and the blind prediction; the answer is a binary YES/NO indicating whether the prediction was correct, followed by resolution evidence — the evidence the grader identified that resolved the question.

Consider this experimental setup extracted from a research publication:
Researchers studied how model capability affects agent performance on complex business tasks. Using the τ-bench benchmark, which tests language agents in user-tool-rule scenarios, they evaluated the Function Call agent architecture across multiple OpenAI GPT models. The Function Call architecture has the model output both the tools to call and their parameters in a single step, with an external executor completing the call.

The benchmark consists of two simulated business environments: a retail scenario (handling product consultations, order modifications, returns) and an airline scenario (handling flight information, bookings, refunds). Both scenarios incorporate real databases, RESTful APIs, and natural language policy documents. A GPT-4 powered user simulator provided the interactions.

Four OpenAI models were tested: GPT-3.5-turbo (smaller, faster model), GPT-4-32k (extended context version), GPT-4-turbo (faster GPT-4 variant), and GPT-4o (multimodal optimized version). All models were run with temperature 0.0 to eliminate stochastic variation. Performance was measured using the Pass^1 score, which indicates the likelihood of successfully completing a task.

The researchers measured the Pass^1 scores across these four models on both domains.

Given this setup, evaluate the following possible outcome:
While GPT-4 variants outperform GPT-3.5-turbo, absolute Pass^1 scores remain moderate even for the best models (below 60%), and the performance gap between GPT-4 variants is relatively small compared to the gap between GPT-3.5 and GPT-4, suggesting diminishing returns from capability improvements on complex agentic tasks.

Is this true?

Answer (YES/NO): NO